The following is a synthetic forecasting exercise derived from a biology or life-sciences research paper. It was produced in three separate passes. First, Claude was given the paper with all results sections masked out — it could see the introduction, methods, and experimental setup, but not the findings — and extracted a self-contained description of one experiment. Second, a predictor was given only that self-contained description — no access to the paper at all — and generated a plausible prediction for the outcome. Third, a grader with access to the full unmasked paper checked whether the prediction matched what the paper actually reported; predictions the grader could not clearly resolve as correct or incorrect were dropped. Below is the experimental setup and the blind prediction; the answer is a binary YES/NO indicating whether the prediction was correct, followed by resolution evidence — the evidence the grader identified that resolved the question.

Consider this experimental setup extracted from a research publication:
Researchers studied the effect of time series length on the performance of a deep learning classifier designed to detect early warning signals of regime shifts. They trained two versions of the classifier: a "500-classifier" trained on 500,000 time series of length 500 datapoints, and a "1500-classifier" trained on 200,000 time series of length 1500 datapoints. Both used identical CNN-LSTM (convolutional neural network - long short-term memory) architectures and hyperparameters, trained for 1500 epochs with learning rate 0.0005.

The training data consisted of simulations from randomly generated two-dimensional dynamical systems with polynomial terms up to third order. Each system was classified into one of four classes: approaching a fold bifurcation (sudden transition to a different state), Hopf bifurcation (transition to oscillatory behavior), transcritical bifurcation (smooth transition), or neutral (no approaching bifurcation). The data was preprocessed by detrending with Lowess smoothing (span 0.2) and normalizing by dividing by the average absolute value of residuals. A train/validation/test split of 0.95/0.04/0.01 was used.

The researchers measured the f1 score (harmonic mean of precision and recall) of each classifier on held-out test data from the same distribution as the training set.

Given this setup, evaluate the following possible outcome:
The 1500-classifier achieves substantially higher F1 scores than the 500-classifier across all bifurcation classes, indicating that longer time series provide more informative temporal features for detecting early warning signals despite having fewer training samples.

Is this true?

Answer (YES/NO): NO